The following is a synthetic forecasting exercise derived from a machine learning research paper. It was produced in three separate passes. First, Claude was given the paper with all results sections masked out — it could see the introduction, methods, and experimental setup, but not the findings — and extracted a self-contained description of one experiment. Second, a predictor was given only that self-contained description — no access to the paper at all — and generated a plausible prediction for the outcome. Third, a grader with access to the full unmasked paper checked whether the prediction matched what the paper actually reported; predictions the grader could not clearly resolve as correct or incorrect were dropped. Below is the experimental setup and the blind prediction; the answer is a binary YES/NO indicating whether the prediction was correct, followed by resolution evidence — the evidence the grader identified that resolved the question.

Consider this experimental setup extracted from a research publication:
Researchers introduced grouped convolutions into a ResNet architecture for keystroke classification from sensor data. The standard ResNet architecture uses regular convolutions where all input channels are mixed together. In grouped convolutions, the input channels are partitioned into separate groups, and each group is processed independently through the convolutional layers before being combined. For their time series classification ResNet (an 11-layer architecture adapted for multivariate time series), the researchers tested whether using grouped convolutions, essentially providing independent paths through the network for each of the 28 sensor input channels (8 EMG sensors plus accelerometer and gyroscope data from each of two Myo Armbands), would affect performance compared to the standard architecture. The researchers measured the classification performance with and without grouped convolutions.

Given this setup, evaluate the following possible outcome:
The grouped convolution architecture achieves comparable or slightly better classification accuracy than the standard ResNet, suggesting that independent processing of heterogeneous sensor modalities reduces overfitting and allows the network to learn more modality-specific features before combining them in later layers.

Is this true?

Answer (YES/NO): NO